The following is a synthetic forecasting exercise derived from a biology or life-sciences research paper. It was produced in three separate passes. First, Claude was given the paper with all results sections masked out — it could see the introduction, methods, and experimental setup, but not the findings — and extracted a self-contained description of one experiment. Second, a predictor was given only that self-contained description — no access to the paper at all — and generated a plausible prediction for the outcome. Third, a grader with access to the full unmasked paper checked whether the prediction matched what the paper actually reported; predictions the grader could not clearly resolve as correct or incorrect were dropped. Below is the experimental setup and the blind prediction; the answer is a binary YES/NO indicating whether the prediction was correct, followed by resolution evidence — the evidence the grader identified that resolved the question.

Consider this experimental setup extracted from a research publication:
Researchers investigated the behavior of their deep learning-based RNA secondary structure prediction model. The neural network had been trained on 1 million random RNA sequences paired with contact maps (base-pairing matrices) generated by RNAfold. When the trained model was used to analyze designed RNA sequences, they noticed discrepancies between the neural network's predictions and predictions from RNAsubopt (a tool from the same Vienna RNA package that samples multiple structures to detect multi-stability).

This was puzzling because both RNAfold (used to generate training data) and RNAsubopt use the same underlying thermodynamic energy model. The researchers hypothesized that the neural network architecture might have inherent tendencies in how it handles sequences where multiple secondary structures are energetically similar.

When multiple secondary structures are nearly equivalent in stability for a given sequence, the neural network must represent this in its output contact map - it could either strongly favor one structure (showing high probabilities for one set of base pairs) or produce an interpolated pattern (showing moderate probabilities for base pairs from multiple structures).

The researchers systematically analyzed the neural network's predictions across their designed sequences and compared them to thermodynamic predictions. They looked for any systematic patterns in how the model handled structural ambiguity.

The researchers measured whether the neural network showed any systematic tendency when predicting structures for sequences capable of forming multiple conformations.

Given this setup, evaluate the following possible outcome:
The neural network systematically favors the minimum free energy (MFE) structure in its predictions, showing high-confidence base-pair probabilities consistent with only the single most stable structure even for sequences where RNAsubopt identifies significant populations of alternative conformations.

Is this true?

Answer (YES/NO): NO